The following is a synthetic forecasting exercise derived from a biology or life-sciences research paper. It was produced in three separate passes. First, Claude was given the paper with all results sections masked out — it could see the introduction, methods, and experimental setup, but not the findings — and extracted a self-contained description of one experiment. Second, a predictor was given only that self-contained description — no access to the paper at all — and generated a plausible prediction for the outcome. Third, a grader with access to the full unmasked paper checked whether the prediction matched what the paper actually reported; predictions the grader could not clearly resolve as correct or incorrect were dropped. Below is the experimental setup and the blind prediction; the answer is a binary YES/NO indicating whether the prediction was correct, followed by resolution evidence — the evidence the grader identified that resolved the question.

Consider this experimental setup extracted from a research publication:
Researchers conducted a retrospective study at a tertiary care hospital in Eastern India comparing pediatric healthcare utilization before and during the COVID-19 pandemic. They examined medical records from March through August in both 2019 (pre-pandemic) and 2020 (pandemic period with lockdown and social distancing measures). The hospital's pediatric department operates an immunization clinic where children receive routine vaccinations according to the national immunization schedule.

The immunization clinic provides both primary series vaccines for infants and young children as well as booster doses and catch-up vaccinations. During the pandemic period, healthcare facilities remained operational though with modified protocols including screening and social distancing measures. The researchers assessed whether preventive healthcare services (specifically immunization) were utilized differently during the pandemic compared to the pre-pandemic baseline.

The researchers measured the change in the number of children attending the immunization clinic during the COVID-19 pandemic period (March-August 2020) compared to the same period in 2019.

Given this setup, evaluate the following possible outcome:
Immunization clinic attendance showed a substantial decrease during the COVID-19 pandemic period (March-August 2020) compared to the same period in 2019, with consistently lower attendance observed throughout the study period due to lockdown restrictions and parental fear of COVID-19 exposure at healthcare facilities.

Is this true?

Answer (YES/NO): YES